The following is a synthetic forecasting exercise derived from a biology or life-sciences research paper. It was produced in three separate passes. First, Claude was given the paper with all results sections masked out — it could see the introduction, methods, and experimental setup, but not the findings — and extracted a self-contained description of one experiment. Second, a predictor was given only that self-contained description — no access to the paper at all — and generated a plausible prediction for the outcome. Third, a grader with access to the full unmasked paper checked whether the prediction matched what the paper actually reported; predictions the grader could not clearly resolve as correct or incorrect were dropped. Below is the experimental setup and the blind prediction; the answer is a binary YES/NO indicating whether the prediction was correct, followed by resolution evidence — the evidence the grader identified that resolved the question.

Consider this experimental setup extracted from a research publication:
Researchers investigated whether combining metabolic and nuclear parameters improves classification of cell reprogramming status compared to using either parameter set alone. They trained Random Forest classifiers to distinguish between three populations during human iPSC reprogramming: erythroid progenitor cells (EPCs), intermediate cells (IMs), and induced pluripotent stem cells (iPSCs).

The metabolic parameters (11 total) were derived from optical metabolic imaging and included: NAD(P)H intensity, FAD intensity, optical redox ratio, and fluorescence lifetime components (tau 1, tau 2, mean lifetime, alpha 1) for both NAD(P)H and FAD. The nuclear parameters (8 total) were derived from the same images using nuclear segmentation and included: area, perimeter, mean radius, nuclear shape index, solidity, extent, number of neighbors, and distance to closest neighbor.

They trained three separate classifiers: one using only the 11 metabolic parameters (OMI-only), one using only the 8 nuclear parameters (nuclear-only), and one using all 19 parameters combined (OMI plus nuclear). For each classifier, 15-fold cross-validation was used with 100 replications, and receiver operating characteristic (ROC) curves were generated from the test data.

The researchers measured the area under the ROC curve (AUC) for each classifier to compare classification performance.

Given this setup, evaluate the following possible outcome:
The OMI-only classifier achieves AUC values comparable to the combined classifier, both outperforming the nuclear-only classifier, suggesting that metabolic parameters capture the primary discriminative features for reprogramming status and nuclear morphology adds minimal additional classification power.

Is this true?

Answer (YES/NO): NO